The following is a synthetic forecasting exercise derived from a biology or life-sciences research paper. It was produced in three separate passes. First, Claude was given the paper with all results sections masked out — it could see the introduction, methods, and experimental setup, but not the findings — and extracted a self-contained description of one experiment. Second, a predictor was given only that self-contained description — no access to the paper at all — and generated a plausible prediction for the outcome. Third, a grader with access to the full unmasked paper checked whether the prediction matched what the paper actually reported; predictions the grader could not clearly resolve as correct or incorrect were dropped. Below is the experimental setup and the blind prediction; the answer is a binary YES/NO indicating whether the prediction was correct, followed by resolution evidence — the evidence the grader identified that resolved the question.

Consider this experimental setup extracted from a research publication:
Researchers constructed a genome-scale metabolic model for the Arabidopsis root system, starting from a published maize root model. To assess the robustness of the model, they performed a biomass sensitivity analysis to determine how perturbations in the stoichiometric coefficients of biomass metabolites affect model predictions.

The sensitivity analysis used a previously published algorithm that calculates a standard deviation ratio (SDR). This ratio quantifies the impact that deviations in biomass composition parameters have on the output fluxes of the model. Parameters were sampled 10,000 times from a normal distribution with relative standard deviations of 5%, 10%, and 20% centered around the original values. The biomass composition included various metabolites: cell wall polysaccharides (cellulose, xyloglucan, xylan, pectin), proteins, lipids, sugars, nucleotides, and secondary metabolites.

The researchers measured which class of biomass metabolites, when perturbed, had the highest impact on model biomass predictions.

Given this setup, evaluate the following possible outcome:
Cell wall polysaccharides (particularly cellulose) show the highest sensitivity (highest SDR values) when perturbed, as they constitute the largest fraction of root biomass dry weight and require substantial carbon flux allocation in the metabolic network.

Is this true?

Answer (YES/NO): YES